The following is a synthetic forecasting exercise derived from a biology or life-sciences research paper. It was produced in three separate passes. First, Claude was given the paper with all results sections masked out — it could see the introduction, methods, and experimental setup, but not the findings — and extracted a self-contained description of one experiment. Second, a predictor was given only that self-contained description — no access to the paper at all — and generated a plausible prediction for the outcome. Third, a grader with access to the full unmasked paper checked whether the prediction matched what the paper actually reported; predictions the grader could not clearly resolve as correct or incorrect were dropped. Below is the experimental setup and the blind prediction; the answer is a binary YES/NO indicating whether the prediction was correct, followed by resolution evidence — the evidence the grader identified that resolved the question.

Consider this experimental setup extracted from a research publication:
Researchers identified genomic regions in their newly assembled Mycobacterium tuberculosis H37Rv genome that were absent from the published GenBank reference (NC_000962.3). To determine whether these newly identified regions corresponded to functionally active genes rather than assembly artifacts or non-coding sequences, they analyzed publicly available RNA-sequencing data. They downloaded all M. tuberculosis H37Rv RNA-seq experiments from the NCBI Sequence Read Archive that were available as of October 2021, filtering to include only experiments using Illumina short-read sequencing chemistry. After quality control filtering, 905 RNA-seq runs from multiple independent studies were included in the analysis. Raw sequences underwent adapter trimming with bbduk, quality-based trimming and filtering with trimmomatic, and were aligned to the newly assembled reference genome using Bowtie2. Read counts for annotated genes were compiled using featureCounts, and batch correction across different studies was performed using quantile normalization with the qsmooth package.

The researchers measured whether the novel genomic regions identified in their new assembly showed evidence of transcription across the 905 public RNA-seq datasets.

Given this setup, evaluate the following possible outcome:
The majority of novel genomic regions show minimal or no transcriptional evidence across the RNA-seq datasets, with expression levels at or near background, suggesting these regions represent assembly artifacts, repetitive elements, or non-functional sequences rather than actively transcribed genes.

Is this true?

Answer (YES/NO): NO